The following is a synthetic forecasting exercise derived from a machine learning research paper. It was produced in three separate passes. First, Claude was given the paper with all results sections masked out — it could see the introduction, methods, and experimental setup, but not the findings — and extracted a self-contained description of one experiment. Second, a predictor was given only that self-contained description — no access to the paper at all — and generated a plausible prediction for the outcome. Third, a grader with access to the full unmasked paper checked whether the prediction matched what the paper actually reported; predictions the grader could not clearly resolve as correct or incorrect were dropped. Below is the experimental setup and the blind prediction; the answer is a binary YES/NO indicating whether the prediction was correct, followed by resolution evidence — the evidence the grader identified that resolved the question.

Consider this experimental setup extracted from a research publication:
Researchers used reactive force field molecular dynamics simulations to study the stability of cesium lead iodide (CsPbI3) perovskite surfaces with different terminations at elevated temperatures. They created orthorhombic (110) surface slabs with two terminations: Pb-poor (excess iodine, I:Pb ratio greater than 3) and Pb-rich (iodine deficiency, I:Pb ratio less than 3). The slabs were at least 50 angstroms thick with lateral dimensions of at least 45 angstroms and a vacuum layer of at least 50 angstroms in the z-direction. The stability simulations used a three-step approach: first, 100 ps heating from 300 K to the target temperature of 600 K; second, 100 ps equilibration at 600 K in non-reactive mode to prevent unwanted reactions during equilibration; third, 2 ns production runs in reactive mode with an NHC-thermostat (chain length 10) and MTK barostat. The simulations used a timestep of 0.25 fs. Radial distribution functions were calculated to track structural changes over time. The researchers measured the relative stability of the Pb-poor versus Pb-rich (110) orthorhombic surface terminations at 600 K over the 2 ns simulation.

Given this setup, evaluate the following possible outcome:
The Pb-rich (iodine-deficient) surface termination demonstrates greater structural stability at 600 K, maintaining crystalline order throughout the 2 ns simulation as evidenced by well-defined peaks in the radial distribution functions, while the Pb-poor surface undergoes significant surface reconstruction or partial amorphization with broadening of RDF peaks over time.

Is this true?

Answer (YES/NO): NO